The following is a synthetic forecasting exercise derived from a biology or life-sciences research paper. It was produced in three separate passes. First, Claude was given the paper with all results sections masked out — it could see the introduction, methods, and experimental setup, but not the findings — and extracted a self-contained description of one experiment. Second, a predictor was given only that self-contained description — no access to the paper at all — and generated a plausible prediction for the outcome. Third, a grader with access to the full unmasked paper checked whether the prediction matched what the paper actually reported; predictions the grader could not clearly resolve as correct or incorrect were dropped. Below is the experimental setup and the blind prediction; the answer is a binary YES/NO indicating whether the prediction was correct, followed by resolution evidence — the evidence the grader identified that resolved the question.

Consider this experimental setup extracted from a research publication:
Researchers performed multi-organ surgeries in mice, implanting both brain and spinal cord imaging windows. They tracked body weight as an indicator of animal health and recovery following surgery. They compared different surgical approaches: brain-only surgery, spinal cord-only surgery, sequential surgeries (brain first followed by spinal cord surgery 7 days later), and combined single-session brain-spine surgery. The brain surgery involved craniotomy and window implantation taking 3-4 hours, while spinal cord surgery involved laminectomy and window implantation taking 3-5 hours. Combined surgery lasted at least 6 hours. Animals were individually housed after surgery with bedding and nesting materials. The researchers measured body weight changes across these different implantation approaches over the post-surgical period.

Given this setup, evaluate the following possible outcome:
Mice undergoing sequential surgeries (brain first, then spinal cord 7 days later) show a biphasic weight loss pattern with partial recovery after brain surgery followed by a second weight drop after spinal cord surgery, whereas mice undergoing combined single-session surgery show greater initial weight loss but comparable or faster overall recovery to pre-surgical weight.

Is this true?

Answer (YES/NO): NO